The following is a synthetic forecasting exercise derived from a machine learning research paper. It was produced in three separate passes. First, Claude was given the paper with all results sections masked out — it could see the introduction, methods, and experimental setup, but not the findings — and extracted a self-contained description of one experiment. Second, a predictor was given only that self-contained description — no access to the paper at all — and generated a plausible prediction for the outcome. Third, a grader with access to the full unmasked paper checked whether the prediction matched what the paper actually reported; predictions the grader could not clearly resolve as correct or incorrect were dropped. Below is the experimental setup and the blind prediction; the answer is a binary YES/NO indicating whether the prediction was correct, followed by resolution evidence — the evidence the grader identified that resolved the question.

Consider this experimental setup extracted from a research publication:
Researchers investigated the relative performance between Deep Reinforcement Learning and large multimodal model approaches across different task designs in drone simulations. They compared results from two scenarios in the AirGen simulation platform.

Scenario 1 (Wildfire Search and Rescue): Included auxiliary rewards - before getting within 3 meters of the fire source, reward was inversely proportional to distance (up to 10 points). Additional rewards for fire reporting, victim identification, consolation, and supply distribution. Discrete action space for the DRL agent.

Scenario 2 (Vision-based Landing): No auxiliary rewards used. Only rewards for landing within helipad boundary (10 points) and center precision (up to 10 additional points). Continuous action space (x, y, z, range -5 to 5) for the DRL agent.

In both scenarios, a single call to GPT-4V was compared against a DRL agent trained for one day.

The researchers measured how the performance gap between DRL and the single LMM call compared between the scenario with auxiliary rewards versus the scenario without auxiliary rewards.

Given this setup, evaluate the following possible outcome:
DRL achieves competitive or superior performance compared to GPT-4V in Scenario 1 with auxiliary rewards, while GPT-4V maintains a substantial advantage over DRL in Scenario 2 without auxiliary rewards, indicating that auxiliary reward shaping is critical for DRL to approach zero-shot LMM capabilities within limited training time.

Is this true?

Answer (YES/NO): NO